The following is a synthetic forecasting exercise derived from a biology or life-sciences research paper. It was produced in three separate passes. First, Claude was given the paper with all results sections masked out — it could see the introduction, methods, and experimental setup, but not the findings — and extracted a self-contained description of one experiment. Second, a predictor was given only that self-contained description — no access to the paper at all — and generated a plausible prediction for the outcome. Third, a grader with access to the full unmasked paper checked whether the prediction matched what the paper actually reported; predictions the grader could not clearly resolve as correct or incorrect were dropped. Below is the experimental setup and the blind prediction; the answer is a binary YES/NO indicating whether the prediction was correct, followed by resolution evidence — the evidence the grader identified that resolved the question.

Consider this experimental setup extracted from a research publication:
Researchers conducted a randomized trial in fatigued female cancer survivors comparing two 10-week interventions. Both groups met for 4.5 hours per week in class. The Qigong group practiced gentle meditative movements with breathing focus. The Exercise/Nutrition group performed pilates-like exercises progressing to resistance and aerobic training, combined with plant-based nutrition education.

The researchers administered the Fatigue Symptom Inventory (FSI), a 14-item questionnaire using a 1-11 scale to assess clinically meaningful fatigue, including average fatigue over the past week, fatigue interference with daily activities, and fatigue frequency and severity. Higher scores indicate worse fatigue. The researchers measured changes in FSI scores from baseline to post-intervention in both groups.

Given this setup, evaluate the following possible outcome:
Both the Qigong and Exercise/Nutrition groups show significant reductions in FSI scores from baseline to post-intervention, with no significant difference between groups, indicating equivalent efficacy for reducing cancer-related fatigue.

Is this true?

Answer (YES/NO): NO